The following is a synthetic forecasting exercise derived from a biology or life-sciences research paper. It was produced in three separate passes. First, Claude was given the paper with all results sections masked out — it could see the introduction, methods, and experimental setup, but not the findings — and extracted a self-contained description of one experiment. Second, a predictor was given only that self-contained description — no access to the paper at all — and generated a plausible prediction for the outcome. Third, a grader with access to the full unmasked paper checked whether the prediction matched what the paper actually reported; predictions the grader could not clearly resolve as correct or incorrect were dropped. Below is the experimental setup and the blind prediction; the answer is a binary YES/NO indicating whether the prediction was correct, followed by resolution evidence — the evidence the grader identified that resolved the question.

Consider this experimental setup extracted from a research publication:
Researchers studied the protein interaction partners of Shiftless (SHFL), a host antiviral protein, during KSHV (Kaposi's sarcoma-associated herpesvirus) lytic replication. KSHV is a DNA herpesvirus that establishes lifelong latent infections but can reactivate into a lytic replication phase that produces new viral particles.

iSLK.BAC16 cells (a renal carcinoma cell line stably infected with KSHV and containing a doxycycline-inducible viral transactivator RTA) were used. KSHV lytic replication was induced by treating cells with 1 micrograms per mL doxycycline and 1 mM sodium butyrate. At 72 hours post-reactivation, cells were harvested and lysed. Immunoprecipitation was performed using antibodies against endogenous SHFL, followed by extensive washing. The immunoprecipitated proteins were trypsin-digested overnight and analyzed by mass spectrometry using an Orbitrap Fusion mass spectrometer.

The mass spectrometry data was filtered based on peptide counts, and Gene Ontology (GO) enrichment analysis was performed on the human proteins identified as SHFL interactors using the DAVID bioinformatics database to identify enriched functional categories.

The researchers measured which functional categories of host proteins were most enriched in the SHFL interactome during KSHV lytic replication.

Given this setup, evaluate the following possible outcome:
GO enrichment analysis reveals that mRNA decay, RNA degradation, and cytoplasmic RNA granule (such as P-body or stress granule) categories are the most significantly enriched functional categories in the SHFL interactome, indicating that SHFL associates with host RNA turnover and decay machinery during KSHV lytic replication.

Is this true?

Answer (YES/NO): NO